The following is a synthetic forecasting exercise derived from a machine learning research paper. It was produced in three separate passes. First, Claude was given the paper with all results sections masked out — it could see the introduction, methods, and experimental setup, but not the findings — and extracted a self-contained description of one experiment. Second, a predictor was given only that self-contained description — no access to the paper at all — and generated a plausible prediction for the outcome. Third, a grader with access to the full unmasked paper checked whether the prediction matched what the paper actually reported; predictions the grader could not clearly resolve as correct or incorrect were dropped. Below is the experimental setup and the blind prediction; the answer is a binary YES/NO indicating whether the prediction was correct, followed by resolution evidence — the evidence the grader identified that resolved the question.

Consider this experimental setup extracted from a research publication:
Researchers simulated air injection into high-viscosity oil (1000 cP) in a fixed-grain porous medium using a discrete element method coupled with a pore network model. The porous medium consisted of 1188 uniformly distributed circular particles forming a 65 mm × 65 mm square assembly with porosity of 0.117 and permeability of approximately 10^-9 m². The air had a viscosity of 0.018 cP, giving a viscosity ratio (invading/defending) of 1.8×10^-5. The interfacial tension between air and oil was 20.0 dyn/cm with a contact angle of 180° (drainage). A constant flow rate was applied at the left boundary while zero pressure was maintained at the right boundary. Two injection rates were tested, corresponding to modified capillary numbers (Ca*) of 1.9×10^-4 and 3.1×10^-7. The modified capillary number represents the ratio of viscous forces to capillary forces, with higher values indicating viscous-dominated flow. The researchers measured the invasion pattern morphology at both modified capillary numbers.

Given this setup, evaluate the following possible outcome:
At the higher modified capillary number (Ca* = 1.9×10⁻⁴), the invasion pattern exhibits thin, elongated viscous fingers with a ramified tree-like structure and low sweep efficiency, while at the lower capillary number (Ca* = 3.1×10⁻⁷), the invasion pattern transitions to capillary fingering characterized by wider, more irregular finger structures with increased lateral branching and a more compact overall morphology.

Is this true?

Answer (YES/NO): NO